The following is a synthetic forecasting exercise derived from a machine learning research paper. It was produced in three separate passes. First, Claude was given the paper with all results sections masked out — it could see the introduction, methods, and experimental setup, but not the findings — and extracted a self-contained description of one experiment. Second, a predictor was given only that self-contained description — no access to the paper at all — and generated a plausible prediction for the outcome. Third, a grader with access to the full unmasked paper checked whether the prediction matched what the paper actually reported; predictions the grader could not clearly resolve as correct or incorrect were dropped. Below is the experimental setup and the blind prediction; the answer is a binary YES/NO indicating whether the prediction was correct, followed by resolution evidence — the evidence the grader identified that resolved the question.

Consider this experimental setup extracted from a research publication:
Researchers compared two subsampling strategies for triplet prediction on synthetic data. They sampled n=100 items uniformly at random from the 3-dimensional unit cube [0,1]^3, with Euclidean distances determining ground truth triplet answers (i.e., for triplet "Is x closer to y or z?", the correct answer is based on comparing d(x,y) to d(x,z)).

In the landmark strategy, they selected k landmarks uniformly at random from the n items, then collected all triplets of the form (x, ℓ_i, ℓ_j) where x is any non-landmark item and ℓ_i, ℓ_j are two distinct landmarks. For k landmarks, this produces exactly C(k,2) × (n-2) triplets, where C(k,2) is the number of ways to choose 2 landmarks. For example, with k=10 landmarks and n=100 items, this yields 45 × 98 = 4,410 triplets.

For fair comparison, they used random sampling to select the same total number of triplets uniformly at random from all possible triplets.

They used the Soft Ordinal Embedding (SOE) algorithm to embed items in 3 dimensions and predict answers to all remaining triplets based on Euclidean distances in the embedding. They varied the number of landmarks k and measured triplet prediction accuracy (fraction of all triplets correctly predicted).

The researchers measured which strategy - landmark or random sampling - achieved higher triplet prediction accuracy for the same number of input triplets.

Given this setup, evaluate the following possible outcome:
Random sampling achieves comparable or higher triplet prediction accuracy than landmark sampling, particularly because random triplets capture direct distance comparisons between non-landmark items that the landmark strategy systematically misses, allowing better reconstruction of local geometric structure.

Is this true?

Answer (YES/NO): YES